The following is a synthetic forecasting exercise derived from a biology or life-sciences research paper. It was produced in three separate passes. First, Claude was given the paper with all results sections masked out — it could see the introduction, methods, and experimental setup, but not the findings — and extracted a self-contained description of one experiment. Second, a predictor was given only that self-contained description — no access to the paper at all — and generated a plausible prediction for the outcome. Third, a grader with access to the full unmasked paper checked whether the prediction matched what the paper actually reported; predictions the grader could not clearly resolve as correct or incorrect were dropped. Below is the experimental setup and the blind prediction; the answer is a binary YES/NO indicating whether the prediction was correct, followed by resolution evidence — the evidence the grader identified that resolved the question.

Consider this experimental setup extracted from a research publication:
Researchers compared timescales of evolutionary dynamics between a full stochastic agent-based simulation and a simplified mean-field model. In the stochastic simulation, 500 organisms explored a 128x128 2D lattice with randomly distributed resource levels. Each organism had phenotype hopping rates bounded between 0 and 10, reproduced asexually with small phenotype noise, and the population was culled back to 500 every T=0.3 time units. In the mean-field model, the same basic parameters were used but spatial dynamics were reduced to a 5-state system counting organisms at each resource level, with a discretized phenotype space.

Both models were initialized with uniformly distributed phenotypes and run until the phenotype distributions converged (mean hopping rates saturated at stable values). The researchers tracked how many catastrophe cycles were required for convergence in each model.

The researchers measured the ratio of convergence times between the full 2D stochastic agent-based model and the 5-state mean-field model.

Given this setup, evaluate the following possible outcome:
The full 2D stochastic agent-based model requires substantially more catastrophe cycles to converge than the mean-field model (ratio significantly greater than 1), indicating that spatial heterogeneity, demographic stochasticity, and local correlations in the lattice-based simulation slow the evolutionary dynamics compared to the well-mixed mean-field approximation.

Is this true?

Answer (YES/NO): YES